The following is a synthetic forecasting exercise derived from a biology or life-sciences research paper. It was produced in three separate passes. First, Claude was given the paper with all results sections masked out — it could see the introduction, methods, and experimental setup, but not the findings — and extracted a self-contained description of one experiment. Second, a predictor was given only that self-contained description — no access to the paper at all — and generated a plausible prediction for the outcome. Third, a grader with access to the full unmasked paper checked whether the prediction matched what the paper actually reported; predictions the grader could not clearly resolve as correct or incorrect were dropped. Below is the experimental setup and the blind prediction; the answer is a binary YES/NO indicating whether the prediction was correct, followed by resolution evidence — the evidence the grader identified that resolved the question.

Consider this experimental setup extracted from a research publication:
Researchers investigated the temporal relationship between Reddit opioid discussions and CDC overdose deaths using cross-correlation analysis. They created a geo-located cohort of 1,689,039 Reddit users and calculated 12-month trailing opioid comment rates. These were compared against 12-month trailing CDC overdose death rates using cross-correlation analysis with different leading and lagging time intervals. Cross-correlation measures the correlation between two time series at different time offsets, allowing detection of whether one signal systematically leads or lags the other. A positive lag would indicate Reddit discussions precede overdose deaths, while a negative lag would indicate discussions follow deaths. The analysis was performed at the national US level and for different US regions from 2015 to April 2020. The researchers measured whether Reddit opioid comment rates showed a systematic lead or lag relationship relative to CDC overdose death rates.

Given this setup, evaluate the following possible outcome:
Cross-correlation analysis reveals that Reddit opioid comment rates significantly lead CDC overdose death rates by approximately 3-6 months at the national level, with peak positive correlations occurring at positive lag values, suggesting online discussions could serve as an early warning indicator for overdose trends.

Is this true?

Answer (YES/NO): NO